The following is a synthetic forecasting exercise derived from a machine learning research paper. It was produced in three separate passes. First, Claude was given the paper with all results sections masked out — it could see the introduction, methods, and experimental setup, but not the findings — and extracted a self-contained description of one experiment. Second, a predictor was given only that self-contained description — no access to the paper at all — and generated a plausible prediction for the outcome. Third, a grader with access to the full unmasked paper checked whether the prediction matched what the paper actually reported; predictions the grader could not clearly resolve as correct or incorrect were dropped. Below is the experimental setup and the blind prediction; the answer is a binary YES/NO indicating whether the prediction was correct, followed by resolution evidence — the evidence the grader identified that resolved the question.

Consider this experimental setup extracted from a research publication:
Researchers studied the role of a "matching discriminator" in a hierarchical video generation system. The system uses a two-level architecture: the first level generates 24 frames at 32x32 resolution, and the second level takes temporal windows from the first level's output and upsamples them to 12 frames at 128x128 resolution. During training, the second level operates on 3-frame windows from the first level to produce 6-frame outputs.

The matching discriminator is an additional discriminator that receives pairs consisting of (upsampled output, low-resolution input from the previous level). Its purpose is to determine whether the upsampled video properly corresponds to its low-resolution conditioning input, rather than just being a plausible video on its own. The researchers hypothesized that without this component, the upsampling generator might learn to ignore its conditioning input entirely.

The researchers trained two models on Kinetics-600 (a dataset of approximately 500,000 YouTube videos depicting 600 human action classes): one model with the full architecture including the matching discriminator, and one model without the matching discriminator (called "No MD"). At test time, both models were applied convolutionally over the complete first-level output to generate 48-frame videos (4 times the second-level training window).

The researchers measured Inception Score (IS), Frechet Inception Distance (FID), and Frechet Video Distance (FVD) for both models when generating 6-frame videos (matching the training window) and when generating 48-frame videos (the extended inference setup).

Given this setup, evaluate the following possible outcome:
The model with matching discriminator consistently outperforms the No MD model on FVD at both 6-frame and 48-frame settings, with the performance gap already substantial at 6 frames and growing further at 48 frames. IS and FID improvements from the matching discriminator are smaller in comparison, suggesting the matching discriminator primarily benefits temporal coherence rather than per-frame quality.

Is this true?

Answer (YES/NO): NO